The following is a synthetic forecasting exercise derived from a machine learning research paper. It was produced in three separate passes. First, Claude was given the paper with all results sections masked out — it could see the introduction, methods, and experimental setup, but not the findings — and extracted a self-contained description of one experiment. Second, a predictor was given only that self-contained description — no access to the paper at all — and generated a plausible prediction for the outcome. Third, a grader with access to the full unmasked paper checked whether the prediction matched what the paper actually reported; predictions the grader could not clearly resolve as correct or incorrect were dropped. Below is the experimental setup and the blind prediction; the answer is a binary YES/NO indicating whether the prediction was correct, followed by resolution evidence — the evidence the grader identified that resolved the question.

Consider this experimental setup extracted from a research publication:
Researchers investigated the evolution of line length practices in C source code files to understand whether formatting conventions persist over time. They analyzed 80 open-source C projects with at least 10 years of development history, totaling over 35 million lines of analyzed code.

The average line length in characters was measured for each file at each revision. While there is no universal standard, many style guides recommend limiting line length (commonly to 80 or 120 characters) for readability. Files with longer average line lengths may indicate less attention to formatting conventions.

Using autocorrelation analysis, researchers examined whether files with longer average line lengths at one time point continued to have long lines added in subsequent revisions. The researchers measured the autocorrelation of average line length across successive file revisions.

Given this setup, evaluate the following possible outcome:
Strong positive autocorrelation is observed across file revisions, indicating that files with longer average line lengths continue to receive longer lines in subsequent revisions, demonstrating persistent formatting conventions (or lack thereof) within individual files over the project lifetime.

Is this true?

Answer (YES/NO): YES